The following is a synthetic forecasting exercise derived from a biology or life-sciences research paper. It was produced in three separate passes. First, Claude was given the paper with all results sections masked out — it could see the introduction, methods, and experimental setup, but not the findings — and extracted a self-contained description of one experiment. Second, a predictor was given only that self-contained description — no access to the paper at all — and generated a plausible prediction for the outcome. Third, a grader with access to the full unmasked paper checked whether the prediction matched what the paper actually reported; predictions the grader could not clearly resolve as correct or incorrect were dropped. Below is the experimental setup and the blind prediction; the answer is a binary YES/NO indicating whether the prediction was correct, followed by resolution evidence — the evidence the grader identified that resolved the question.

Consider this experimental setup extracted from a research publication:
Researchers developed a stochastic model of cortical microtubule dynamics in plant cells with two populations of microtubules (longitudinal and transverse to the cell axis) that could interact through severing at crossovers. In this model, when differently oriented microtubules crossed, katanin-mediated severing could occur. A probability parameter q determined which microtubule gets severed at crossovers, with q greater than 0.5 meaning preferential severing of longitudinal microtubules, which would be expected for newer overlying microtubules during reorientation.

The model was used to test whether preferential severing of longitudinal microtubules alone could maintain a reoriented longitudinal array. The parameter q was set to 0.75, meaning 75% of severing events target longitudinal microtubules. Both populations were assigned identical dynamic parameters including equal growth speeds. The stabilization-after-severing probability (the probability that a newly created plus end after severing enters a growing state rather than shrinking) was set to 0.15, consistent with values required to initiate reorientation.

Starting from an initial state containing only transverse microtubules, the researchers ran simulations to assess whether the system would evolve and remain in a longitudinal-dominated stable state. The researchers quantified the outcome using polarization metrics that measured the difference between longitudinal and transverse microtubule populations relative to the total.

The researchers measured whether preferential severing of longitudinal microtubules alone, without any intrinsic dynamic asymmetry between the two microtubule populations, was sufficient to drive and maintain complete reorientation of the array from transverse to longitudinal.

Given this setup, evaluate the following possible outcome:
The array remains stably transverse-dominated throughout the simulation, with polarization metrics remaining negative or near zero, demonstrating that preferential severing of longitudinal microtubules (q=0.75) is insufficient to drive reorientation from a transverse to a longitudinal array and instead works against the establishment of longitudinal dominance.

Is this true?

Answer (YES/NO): NO